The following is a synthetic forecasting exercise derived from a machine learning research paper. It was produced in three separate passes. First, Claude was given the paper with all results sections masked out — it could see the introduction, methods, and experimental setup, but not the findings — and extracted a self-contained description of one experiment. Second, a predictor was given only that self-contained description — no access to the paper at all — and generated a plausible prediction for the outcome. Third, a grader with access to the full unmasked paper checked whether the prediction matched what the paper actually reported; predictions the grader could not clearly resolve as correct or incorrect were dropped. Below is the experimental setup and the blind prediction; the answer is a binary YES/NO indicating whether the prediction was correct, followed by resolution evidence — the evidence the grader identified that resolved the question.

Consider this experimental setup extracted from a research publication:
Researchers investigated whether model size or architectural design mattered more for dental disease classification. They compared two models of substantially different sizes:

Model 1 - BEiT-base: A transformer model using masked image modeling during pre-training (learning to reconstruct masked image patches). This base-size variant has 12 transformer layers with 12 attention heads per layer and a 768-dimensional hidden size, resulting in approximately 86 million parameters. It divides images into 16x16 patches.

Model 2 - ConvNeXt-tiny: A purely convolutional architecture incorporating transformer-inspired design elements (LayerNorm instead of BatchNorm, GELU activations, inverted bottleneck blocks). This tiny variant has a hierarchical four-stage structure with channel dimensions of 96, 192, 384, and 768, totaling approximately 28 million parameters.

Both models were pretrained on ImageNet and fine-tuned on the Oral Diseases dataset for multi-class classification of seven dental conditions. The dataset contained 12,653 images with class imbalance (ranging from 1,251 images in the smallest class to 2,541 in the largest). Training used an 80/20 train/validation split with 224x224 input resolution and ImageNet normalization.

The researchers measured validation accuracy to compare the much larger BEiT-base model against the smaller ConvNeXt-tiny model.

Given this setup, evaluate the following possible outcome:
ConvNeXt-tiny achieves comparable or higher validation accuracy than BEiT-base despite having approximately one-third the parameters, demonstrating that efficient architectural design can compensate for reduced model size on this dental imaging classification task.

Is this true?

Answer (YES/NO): YES